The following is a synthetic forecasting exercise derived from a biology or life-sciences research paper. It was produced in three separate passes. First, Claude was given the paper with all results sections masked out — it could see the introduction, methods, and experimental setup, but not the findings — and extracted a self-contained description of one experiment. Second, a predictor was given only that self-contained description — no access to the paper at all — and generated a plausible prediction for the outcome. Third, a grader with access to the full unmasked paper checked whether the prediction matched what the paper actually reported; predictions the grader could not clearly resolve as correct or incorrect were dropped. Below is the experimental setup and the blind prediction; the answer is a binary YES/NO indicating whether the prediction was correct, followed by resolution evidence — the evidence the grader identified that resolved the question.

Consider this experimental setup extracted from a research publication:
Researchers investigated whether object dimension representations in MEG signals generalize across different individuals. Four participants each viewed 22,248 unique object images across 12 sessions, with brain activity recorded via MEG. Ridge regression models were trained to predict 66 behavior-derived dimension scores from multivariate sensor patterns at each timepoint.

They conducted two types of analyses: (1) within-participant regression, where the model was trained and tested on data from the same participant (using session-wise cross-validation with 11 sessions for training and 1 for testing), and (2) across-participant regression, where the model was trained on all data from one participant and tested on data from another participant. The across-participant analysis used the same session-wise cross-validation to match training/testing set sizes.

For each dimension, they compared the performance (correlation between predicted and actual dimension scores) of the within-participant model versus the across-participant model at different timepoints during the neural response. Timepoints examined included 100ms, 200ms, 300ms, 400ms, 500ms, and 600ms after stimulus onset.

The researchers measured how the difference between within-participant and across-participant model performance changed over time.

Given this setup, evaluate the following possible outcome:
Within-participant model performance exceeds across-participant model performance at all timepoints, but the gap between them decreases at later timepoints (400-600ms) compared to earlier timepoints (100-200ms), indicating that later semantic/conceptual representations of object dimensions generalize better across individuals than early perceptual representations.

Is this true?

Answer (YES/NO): NO